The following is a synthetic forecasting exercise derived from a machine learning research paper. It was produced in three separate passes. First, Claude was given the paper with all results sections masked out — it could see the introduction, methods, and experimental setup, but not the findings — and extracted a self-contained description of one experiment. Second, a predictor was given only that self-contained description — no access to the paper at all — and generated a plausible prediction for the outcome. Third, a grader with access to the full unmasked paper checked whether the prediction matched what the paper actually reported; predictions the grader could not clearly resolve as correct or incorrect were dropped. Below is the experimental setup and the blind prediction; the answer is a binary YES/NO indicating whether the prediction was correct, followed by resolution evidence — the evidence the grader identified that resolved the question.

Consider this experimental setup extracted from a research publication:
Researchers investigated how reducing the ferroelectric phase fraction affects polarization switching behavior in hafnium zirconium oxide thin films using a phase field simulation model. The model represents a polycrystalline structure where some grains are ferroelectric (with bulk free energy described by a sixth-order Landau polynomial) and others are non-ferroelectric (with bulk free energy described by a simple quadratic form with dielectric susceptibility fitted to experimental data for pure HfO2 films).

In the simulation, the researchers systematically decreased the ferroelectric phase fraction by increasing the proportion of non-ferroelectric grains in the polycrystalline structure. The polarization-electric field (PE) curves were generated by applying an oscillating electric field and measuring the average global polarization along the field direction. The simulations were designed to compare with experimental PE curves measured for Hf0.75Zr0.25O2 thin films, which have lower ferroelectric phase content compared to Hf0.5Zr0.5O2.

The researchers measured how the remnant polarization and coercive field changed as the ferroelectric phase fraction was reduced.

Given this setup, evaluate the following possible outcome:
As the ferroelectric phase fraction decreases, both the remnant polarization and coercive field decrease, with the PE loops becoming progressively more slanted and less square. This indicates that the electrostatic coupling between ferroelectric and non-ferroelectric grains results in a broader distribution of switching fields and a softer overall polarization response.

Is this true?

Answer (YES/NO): NO